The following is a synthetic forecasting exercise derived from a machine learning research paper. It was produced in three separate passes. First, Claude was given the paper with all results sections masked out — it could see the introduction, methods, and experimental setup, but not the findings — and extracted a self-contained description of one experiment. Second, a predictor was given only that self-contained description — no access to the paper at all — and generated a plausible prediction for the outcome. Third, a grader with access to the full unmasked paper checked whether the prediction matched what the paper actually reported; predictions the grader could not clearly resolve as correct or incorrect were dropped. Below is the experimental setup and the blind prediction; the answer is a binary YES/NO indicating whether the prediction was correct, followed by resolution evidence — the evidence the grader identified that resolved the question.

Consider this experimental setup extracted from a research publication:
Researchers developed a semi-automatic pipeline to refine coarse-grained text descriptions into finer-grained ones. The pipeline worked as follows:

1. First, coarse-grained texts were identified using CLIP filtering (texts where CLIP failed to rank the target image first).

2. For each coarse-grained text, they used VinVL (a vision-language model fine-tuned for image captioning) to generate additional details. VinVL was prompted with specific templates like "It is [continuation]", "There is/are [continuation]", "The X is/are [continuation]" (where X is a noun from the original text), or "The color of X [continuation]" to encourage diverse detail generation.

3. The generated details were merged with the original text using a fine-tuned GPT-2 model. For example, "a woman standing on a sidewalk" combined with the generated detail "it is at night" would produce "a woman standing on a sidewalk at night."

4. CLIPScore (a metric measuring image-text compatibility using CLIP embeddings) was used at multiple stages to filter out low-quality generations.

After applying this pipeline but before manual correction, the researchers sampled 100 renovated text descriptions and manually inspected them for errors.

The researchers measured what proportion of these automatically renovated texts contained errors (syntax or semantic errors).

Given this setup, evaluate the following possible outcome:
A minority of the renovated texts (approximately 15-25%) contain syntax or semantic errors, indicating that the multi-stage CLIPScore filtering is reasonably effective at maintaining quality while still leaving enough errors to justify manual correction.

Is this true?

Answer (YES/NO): NO